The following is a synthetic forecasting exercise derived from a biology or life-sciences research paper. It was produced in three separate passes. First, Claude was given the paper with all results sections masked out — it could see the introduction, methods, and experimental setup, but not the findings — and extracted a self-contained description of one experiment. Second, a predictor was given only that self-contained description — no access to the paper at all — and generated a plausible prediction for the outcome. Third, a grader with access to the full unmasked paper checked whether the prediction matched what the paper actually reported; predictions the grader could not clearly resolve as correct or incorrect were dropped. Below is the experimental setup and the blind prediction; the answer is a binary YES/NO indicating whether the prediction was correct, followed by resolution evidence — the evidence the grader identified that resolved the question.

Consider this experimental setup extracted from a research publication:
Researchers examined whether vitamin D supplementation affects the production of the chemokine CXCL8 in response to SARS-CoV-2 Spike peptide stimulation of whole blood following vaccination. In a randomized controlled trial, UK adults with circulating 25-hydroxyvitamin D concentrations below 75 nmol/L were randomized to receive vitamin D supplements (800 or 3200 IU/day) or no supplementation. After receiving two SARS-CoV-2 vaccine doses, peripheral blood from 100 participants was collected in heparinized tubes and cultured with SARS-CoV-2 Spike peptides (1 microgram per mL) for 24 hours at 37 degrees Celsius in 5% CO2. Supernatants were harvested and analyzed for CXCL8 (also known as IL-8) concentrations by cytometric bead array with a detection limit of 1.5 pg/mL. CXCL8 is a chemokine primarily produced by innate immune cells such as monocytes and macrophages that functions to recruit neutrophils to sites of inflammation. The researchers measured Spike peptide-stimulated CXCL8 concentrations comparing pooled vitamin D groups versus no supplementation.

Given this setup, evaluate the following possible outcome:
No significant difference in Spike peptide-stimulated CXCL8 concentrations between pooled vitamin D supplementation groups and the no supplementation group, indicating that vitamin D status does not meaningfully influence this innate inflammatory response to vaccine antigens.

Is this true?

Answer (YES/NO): YES